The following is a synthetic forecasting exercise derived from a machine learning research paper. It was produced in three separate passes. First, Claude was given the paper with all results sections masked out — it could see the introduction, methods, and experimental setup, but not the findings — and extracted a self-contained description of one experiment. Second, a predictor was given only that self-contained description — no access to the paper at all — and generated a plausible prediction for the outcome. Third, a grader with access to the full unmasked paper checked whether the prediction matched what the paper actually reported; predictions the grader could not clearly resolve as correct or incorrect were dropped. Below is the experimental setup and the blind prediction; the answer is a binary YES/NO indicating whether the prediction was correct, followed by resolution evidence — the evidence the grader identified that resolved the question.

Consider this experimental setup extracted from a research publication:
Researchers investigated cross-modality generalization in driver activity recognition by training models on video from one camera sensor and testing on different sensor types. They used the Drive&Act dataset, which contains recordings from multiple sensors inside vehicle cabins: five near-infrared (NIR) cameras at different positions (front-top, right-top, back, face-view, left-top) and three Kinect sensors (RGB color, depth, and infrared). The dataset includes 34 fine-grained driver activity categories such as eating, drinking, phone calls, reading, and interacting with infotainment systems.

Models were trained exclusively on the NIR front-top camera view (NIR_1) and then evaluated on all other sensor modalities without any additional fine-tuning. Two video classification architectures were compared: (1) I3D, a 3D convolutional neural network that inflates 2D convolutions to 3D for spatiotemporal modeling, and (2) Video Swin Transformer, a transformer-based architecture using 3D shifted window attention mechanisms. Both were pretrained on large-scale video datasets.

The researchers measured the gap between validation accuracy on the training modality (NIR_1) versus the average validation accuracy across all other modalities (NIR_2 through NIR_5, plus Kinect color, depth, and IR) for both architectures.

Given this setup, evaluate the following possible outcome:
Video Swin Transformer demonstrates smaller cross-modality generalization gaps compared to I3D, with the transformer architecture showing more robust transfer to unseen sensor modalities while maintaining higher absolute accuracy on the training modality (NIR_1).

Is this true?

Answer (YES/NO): NO